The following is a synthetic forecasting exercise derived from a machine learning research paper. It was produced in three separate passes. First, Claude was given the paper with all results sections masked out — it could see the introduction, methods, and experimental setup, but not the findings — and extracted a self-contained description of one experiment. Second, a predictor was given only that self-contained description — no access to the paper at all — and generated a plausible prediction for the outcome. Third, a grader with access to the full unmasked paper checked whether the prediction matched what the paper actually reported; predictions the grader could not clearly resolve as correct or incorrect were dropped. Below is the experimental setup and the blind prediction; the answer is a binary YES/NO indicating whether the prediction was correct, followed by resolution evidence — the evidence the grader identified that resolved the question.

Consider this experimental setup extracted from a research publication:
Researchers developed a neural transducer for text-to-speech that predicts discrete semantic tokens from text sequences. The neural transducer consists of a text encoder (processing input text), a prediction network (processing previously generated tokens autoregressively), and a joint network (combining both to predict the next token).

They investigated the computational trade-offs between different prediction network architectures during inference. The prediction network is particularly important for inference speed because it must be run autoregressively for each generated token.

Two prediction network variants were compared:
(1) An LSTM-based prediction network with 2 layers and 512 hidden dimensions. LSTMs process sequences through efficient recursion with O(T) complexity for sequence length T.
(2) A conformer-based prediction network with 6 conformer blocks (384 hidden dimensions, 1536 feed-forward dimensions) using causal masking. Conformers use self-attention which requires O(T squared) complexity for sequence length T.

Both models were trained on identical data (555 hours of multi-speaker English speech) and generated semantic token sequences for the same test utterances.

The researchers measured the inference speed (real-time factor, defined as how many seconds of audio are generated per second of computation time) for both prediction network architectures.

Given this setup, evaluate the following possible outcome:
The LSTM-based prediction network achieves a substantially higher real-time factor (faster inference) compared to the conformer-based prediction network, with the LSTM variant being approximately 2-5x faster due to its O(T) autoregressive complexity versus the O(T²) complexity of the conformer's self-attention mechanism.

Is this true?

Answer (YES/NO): NO